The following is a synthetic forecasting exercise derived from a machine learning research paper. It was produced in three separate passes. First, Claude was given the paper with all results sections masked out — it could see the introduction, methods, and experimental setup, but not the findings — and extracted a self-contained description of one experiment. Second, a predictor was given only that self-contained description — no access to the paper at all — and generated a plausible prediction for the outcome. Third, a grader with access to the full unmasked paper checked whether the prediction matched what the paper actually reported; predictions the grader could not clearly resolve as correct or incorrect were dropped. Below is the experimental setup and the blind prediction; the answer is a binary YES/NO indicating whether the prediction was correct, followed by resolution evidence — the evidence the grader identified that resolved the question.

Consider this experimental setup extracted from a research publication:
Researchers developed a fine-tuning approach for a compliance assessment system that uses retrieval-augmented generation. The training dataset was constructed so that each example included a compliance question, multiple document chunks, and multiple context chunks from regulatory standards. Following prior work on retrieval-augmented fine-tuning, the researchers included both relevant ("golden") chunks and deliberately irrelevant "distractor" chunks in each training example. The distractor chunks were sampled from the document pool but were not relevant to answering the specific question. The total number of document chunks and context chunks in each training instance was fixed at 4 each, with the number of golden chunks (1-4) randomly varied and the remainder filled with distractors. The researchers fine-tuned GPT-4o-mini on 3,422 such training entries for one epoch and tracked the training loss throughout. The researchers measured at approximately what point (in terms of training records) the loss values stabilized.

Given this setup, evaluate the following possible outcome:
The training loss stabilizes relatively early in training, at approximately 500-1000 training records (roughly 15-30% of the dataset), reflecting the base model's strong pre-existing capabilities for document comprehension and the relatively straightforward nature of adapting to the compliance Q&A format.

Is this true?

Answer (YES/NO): NO